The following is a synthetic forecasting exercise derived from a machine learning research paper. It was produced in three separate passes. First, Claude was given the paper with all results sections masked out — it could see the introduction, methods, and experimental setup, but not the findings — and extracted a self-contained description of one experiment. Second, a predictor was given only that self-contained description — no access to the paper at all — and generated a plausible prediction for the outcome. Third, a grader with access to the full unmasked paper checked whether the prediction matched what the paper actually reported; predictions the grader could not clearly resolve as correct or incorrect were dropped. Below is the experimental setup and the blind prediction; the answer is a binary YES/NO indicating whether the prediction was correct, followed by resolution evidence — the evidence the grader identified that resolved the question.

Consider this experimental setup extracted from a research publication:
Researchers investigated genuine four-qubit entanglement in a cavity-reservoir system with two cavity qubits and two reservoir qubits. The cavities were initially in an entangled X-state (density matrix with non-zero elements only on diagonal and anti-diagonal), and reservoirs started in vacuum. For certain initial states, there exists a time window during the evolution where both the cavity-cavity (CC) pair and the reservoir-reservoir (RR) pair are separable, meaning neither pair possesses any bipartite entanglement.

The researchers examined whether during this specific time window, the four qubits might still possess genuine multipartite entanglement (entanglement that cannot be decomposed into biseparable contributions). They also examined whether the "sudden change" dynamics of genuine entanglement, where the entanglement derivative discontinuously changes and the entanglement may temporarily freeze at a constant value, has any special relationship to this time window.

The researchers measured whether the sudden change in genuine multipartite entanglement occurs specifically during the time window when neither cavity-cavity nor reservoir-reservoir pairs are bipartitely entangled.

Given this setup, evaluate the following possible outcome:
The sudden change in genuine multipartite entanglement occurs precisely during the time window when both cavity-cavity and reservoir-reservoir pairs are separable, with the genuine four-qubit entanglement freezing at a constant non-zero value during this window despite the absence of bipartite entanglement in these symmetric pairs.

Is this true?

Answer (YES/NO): YES